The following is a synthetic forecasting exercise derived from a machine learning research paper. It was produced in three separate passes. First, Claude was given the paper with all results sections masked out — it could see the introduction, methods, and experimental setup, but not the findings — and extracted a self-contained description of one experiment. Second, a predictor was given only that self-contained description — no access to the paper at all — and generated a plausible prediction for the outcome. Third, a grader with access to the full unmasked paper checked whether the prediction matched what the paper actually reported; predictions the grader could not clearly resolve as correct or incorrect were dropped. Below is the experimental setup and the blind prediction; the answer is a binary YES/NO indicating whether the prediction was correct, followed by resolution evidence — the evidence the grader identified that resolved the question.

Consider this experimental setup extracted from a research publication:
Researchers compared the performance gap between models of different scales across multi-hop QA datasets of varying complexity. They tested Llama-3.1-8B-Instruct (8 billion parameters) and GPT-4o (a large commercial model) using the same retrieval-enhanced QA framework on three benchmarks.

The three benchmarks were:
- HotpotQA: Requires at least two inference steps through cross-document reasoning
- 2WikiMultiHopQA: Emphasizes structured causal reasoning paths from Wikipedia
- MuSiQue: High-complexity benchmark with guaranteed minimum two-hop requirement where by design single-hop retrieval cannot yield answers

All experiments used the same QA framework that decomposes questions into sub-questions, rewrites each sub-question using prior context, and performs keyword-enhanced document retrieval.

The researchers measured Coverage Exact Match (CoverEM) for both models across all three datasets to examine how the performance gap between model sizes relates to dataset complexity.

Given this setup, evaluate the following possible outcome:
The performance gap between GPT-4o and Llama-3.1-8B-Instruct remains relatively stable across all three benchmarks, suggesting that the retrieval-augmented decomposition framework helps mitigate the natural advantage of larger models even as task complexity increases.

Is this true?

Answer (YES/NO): NO